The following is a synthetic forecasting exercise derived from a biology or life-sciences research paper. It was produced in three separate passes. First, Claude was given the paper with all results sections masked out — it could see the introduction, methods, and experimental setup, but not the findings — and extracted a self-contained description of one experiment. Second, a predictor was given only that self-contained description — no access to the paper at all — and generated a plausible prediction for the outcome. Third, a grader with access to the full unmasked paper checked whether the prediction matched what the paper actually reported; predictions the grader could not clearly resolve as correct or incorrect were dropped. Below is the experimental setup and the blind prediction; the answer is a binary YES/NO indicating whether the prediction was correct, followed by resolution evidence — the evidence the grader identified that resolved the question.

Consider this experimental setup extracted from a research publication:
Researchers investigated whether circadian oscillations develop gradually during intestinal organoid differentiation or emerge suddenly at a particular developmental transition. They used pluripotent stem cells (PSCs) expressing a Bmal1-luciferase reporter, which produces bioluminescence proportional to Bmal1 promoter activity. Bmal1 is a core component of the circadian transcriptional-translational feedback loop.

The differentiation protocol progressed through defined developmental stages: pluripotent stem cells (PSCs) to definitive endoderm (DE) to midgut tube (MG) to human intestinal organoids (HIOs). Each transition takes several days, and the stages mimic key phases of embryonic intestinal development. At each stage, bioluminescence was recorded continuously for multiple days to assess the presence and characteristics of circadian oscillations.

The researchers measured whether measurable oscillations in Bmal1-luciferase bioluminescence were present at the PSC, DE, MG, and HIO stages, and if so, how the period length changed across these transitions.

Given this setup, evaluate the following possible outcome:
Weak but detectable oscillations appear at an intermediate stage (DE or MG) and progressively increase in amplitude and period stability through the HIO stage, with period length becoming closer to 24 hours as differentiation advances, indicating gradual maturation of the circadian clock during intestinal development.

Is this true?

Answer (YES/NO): NO